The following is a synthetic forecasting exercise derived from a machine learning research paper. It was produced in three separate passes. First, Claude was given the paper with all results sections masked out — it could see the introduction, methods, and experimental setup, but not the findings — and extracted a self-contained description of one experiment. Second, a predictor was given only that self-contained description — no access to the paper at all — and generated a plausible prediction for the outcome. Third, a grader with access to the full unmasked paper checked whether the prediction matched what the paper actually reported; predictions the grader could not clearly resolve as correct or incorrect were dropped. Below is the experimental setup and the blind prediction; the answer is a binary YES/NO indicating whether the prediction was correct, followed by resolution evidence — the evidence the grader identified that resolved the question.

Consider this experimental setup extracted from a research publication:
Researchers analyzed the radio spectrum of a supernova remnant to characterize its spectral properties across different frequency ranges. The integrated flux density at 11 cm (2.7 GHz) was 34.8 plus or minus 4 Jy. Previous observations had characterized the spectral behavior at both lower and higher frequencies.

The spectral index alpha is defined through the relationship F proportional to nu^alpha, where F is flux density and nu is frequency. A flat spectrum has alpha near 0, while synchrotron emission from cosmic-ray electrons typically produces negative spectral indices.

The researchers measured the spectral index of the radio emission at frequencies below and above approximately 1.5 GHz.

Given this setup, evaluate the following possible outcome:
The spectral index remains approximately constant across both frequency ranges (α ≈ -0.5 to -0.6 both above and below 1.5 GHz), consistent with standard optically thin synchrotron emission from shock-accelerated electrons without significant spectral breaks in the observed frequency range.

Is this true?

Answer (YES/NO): NO